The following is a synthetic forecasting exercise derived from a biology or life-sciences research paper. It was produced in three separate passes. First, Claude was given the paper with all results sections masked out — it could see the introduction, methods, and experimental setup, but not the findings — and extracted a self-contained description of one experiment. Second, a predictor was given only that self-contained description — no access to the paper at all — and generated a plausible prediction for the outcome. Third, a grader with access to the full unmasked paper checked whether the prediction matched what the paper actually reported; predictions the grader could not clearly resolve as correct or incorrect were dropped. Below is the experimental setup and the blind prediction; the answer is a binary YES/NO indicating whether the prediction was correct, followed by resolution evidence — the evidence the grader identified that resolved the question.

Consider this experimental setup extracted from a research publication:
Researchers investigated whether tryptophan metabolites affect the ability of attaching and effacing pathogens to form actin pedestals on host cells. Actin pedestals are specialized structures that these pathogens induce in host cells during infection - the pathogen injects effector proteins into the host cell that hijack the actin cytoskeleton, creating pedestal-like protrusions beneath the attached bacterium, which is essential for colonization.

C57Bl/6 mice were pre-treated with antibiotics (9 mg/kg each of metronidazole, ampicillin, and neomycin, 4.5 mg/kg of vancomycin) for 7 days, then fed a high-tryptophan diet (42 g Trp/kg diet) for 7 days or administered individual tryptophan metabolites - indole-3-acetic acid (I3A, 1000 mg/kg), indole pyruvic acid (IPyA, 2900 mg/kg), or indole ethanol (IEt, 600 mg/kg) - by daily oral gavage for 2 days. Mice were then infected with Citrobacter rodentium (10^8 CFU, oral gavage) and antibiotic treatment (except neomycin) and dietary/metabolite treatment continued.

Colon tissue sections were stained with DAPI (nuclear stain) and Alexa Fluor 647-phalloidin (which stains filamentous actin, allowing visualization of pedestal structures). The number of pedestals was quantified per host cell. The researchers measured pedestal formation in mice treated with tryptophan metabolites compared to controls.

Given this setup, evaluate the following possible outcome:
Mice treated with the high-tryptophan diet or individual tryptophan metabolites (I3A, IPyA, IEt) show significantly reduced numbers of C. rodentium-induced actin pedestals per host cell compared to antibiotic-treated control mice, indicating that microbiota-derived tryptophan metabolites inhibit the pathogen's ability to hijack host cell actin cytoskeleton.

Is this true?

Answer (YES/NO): NO